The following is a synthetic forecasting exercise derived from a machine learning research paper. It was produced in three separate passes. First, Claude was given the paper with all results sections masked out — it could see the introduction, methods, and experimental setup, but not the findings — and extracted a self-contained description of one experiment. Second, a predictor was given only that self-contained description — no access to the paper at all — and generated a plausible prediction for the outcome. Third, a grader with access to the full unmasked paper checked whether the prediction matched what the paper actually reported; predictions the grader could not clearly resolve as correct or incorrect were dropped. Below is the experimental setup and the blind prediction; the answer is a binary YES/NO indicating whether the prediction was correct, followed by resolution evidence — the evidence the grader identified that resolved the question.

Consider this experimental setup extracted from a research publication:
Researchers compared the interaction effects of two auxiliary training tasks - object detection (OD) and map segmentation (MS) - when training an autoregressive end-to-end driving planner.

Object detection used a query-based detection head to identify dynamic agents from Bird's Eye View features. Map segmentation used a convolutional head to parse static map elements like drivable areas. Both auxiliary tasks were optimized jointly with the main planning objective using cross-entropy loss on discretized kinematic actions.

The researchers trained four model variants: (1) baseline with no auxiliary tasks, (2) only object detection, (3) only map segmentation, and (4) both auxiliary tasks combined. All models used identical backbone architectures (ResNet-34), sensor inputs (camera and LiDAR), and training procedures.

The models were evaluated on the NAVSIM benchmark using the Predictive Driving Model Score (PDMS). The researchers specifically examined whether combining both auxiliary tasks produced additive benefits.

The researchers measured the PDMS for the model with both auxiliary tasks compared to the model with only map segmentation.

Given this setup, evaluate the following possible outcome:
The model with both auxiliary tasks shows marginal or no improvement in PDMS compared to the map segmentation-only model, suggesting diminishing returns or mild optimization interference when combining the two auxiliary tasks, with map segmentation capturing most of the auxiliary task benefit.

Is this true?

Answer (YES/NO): NO